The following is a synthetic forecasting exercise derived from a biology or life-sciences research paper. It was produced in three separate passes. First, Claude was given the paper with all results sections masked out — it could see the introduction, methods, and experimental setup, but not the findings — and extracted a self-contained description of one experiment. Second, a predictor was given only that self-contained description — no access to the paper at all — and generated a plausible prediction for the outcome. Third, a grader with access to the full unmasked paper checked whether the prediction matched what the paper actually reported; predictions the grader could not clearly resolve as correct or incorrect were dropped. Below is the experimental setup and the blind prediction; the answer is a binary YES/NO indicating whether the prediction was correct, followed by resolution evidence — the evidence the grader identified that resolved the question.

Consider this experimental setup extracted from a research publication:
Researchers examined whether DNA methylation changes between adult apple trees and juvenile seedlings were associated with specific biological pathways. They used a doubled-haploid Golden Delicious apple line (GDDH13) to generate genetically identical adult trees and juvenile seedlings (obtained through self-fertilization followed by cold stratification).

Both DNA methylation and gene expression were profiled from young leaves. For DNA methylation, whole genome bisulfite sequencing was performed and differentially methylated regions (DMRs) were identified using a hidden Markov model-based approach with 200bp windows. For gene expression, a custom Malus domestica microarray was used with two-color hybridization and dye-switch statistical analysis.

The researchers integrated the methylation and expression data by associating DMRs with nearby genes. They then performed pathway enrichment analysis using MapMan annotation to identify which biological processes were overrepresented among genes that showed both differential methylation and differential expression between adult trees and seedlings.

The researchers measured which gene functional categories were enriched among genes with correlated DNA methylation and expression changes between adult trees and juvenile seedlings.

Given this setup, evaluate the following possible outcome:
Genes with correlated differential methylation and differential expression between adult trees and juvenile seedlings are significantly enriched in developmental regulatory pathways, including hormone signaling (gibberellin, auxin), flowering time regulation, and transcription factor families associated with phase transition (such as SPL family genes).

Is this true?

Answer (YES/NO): NO